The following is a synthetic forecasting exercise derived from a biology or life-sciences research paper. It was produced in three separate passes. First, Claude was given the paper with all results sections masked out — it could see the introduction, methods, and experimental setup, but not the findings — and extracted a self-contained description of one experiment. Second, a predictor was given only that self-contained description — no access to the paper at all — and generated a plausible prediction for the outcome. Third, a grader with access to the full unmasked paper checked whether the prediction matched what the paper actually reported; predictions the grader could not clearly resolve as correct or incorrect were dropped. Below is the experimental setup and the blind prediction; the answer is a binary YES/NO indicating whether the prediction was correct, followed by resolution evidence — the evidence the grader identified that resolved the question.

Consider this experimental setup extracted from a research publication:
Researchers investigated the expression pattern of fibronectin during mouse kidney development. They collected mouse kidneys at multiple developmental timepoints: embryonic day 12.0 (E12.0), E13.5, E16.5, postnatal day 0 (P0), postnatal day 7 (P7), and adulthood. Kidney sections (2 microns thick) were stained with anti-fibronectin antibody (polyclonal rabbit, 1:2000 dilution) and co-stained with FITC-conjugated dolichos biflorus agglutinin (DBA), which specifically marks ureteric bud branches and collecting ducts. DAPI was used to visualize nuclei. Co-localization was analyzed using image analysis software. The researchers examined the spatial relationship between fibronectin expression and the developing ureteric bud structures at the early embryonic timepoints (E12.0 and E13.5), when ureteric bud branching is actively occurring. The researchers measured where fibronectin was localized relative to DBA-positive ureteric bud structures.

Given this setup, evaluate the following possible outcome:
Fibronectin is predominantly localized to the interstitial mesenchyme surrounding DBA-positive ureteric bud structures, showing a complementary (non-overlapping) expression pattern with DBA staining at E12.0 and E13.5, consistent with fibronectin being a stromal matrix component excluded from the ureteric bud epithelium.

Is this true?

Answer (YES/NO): YES